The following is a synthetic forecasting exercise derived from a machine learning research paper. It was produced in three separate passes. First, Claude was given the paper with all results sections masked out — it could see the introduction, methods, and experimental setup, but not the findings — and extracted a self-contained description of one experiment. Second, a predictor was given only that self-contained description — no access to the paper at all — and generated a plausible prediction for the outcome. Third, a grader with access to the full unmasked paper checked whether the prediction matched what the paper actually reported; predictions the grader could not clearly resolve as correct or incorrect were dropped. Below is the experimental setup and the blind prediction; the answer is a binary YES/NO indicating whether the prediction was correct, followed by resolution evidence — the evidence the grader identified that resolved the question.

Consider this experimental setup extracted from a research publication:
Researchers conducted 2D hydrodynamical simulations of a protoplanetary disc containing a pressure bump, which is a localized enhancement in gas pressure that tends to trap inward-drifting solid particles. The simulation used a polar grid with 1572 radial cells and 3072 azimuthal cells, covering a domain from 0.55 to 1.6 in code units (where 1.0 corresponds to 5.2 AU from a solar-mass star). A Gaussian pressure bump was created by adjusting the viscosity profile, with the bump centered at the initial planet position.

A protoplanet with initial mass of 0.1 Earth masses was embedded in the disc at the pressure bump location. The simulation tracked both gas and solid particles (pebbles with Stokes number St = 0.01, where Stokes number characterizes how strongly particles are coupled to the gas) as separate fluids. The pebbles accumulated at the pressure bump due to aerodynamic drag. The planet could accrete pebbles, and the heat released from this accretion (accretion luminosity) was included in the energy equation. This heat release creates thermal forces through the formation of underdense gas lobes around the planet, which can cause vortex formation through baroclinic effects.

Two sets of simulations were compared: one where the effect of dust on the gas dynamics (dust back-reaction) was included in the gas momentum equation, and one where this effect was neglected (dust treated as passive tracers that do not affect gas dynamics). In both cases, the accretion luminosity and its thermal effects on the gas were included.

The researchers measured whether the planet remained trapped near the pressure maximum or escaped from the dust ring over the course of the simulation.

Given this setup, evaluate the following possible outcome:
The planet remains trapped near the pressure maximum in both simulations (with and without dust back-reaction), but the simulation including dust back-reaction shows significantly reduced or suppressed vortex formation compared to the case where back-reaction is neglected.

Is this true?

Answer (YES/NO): NO